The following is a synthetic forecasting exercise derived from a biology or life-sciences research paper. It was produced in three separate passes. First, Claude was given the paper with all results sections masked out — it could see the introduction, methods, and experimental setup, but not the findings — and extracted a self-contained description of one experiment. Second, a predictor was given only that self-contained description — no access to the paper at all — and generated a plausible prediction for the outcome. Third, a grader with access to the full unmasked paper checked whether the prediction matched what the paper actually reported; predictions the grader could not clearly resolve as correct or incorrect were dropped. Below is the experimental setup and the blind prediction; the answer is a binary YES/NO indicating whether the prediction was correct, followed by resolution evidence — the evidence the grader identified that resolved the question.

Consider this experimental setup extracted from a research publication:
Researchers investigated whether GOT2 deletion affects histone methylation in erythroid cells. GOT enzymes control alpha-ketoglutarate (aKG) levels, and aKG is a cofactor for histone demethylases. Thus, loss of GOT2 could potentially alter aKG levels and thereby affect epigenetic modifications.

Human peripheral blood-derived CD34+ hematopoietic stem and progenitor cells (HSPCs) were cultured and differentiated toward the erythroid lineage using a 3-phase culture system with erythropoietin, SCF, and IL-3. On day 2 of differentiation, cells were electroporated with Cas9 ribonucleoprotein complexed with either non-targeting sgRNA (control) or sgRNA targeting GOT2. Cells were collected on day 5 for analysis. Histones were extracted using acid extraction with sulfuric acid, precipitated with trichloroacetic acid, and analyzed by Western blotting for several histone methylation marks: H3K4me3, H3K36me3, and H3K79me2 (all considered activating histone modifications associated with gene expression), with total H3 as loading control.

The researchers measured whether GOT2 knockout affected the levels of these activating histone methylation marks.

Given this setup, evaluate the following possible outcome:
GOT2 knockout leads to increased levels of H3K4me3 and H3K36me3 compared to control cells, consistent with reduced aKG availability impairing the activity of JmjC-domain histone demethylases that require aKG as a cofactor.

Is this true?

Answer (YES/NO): NO